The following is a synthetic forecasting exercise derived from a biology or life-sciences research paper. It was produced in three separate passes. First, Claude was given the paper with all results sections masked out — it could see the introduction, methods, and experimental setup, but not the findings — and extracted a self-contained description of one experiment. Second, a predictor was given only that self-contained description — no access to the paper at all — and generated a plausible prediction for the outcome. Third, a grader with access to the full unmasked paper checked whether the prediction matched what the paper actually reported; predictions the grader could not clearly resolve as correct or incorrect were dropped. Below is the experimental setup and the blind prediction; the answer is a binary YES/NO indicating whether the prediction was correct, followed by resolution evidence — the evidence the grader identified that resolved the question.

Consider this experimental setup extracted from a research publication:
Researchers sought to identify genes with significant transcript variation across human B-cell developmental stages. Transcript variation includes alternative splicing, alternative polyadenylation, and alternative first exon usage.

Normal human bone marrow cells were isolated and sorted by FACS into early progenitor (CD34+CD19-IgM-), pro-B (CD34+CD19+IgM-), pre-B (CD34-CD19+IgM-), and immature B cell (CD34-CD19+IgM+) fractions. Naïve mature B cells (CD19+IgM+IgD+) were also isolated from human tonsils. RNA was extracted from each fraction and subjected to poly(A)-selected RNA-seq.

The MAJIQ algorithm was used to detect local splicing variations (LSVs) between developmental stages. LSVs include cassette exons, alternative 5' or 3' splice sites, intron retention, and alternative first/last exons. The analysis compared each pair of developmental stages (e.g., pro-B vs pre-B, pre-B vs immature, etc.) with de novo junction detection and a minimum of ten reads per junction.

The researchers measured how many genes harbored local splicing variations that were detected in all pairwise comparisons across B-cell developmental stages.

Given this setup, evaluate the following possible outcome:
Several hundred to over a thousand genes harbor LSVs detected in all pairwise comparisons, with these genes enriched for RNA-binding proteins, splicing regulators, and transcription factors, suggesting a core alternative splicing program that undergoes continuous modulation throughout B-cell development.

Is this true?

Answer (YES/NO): NO